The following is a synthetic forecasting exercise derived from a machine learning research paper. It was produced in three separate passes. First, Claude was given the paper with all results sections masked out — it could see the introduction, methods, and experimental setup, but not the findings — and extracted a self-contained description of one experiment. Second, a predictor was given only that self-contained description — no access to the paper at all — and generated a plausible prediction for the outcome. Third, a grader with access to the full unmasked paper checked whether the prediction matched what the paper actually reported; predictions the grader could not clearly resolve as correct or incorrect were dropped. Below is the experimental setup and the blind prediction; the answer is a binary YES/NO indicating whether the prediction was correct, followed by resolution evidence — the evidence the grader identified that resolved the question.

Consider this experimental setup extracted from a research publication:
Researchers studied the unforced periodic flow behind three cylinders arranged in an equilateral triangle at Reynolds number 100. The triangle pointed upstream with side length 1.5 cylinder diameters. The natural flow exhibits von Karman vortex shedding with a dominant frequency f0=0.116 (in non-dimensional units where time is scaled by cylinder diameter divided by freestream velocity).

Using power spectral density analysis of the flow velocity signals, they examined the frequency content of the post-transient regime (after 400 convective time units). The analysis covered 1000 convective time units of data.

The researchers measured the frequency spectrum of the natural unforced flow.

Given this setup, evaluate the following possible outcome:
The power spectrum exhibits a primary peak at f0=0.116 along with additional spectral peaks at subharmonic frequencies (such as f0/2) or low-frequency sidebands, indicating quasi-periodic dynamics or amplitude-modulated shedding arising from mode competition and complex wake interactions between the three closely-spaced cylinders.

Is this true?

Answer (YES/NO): NO